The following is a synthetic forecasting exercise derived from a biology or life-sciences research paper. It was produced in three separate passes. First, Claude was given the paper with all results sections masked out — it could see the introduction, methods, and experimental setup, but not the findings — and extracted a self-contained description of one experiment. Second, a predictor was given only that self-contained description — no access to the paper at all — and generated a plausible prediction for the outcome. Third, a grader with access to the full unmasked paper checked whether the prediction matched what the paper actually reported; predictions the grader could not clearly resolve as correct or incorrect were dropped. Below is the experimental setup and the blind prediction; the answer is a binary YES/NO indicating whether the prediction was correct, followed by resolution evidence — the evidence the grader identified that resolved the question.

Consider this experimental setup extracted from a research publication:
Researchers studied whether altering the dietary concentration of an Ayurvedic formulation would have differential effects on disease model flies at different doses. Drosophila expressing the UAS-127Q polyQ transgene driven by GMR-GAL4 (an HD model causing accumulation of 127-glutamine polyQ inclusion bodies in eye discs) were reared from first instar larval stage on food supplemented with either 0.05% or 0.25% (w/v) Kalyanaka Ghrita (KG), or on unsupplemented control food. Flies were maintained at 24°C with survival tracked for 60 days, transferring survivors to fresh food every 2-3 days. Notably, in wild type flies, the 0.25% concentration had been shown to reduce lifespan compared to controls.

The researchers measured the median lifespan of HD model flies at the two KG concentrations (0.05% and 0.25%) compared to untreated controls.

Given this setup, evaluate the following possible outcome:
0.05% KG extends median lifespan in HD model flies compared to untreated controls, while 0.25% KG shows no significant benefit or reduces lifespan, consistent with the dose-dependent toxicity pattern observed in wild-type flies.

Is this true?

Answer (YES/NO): NO